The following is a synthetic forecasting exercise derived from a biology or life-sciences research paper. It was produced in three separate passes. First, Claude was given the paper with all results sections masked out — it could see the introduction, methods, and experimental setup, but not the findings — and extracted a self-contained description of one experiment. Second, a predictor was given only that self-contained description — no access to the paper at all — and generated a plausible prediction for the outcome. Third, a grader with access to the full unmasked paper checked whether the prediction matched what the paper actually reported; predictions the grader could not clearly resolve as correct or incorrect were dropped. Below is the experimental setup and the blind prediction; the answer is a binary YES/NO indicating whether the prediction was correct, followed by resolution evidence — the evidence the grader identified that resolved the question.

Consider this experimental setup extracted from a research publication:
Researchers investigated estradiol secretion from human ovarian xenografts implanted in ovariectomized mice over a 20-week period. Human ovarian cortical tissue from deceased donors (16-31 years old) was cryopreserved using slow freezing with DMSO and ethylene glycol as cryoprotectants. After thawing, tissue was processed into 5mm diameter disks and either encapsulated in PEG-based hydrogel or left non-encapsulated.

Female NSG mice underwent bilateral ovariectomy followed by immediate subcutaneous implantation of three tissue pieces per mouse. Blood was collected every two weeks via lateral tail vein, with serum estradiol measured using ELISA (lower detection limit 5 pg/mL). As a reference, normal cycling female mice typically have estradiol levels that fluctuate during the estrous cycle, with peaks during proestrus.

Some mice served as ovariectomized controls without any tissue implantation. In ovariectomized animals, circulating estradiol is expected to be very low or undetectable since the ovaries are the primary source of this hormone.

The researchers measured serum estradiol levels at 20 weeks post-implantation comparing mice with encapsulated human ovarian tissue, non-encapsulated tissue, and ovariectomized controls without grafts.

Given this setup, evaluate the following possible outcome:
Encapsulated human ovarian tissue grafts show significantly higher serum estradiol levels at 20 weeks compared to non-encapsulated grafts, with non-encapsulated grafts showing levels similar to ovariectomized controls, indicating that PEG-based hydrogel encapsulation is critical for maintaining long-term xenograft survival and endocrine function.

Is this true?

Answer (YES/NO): NO